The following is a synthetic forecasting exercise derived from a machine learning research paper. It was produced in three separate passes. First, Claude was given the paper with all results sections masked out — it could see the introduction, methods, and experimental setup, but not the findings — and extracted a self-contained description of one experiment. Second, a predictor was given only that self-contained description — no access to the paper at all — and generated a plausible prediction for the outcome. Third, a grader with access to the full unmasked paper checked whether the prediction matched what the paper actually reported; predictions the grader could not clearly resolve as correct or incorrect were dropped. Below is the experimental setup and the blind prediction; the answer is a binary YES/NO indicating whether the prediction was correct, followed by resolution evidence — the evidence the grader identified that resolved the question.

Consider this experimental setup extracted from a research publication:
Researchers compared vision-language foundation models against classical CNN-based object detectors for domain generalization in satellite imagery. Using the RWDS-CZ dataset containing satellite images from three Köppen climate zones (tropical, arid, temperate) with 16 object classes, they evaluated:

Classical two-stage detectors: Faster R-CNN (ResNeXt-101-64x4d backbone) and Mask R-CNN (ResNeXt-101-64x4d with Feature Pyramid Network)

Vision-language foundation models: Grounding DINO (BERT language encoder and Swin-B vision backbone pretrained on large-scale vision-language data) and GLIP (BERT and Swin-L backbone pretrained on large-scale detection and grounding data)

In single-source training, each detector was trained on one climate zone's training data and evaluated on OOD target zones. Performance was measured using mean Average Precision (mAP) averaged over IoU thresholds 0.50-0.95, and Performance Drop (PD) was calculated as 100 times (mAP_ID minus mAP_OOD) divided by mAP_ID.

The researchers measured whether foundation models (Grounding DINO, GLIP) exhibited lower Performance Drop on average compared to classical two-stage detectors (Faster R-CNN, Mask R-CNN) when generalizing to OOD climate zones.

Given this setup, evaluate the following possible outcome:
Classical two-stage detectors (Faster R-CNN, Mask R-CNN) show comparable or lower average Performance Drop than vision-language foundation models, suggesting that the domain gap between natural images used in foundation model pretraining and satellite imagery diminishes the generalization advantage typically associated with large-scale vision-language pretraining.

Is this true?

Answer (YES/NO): NO